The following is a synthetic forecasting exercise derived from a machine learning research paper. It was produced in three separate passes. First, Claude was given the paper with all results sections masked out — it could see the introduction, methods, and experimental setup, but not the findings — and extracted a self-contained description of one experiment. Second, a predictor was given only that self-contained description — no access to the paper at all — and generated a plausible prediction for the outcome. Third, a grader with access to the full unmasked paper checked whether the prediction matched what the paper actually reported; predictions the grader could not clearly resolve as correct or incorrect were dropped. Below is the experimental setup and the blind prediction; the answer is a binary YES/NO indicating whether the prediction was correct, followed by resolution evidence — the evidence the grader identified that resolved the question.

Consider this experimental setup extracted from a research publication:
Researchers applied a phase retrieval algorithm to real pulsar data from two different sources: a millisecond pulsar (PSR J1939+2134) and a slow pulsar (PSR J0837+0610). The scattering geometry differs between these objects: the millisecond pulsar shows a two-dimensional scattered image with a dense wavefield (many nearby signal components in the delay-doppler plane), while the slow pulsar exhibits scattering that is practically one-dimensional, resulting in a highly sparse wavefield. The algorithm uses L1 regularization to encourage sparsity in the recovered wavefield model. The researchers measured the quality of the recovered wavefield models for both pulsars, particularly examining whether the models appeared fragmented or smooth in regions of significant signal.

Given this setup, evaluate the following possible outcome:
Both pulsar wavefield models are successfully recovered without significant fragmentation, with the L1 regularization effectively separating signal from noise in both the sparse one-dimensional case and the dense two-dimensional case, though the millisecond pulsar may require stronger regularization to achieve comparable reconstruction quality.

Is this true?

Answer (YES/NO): NO